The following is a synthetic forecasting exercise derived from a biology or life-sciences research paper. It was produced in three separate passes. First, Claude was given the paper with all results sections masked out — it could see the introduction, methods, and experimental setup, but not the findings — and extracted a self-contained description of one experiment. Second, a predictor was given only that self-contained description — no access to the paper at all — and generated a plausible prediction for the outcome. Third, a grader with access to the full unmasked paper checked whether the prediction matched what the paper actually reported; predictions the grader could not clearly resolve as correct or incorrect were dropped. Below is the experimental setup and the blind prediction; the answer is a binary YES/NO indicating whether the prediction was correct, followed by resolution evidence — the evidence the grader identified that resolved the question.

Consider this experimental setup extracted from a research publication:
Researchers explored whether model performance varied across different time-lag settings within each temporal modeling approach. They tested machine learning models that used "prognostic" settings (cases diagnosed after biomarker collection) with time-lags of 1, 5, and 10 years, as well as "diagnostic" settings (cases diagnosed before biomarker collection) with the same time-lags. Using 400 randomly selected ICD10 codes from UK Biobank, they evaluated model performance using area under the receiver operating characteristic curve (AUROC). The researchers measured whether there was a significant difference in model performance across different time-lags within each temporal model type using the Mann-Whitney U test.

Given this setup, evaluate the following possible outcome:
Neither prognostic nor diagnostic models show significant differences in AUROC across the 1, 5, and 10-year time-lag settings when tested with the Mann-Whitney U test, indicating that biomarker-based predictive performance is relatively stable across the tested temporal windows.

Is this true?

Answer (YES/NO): YES